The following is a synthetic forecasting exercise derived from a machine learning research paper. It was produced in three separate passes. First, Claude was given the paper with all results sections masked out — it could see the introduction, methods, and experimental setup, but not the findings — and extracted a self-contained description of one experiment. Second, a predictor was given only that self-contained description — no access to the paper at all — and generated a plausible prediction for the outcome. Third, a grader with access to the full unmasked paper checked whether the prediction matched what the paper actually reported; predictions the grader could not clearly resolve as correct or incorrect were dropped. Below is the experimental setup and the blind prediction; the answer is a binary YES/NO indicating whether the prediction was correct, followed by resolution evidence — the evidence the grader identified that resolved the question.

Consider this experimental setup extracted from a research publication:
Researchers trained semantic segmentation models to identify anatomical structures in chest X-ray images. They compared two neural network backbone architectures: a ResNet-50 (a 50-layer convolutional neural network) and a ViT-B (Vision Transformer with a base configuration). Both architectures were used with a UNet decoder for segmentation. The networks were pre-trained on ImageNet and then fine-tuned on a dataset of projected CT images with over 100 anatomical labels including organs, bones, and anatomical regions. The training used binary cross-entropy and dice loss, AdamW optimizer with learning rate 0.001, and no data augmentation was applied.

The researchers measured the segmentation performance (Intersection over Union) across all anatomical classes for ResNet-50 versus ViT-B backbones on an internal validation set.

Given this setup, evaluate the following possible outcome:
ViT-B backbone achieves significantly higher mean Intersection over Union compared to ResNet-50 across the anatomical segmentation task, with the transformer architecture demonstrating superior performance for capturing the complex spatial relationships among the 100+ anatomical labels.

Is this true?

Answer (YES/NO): NO